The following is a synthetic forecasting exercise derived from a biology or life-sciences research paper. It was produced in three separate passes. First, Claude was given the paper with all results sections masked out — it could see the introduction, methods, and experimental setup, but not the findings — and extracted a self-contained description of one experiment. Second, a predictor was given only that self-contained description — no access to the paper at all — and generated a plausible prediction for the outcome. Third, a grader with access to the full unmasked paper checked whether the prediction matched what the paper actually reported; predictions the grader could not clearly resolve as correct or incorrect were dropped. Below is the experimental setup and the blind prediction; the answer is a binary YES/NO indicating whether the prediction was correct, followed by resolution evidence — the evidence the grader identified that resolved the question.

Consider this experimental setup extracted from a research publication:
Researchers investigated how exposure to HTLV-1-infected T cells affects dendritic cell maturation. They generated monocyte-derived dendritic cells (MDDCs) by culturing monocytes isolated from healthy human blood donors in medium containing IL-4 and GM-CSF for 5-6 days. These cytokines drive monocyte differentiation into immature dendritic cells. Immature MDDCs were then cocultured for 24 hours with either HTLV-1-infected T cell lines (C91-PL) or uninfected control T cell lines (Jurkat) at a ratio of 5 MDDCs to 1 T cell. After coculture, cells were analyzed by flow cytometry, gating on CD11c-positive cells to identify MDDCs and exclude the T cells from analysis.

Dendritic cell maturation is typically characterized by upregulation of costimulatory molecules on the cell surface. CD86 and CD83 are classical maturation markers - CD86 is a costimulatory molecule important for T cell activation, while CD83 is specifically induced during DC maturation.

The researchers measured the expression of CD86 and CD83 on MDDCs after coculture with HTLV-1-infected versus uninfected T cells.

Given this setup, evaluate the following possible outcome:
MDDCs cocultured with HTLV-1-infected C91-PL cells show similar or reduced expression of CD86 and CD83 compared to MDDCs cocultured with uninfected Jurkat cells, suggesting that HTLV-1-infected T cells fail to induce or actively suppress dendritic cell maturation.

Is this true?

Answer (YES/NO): YES